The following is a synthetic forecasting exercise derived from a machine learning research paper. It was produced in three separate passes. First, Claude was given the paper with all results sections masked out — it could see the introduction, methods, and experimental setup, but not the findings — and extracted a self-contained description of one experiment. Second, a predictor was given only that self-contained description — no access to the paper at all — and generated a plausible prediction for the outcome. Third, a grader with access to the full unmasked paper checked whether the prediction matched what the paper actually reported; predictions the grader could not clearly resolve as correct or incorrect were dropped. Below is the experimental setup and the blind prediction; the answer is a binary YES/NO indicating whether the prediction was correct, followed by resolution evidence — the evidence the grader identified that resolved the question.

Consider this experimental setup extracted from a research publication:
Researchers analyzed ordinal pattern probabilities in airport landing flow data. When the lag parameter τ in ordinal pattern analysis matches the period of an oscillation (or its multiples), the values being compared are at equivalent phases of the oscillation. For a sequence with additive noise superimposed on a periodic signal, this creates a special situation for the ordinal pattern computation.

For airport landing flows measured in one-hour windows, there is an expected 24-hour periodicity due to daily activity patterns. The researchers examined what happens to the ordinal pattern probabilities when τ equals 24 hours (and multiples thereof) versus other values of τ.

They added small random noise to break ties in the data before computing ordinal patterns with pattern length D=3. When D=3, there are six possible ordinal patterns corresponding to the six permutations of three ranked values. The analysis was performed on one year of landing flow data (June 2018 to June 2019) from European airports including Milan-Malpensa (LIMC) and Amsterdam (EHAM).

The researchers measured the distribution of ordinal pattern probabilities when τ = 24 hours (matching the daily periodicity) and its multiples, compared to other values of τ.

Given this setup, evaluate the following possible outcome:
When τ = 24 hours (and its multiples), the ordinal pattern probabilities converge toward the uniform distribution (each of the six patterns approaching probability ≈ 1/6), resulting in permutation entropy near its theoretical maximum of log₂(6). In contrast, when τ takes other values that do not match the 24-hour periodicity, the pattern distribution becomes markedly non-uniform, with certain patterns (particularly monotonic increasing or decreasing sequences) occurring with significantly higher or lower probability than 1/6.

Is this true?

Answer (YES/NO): YES